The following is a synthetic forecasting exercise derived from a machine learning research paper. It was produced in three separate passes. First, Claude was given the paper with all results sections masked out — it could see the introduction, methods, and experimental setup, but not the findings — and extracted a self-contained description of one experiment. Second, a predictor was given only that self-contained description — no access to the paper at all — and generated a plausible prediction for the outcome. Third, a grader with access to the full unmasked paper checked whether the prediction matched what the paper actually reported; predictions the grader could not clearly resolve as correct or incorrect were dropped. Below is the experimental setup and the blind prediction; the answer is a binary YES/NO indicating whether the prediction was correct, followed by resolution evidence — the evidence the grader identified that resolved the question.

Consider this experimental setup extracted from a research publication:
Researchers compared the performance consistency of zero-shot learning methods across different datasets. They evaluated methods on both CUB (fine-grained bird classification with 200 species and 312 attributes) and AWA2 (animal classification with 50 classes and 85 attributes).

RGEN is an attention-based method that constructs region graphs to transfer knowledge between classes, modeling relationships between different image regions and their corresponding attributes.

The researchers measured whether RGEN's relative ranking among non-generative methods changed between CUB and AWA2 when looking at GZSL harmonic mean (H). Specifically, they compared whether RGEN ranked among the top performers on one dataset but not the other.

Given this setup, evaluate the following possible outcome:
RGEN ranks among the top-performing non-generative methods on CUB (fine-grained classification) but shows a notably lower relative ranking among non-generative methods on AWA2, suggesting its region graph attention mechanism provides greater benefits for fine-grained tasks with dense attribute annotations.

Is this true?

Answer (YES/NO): NO